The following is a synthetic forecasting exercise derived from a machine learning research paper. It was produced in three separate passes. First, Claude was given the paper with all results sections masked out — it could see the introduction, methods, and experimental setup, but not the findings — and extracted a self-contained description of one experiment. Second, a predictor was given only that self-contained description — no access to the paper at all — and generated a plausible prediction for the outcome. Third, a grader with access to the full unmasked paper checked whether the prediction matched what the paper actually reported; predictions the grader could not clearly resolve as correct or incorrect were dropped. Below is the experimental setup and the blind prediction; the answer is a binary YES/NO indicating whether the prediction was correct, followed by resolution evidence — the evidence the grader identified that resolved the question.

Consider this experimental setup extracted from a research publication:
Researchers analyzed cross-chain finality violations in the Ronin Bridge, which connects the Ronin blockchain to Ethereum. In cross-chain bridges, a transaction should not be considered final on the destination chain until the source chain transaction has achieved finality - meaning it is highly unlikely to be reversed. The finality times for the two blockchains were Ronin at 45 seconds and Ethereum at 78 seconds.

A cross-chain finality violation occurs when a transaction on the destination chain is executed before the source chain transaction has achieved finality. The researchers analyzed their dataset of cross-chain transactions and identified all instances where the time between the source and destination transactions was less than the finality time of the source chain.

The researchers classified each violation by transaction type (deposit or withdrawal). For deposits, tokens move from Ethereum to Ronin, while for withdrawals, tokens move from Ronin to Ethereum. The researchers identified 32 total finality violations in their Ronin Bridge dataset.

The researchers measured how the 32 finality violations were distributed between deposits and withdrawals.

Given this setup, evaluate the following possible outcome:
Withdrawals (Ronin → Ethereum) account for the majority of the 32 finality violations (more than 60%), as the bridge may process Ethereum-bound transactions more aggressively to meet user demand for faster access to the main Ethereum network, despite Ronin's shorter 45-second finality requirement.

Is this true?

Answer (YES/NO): YES